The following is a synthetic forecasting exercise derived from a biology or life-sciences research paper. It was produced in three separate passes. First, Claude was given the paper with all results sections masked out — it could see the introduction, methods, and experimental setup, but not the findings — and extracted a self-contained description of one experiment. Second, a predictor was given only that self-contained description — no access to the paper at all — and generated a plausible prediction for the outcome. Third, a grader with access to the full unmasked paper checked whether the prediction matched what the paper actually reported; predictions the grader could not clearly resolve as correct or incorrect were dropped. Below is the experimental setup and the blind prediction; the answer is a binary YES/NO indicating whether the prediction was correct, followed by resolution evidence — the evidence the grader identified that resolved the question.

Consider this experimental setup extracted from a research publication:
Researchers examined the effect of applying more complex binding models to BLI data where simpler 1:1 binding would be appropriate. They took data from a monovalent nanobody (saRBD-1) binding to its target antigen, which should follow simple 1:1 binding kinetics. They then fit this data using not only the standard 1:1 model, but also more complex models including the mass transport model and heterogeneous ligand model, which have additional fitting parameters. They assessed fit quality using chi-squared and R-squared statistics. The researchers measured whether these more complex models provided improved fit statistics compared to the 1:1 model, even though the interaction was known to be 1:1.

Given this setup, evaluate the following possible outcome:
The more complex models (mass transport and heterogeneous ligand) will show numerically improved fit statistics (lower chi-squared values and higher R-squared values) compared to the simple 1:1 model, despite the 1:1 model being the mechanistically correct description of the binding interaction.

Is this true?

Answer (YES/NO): YES